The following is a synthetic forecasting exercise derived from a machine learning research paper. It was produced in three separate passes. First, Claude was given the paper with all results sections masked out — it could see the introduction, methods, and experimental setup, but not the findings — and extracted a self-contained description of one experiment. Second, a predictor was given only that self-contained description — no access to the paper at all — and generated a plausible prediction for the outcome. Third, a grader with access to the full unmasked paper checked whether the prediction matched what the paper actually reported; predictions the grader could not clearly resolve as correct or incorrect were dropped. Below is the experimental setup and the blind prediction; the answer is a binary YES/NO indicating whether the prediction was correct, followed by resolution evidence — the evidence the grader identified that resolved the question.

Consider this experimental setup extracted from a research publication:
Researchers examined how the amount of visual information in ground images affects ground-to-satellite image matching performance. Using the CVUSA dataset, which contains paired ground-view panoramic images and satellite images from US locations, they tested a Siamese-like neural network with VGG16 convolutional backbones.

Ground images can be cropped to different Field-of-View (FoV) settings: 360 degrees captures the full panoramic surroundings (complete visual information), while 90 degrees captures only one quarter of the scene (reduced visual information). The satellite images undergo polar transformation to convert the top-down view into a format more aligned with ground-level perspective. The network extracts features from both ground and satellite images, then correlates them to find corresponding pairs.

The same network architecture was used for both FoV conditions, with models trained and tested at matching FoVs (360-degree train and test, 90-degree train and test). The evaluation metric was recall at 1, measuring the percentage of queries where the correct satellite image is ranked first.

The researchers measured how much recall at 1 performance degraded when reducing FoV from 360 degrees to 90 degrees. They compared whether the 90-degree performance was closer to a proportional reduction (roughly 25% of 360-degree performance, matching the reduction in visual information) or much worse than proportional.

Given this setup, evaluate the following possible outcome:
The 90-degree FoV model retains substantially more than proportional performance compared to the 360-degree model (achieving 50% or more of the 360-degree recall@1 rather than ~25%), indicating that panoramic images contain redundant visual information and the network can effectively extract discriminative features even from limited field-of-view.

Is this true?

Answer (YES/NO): NO